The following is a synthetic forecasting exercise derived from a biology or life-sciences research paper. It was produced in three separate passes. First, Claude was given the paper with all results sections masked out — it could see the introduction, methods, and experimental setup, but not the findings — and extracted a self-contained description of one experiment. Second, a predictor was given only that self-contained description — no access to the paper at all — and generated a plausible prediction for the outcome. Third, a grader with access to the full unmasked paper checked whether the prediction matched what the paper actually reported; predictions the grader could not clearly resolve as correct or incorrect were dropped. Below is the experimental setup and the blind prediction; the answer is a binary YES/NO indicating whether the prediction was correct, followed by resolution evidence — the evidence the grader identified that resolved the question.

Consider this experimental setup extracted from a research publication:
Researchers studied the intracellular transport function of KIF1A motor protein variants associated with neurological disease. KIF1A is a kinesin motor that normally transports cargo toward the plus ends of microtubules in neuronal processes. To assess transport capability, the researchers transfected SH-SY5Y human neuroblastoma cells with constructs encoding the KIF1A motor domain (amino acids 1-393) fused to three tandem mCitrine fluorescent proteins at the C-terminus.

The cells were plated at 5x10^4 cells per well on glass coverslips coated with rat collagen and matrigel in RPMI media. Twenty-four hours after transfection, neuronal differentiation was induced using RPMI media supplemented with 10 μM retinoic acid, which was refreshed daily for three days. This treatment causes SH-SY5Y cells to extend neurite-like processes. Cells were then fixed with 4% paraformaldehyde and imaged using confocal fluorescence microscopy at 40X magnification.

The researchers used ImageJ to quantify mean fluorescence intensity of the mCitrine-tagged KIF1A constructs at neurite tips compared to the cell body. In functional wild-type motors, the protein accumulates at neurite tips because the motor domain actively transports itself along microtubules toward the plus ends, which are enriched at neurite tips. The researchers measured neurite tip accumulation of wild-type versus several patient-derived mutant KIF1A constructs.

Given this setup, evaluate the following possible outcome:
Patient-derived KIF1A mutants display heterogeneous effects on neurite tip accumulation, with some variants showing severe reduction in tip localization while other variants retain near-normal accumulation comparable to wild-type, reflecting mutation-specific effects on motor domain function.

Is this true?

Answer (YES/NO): NO